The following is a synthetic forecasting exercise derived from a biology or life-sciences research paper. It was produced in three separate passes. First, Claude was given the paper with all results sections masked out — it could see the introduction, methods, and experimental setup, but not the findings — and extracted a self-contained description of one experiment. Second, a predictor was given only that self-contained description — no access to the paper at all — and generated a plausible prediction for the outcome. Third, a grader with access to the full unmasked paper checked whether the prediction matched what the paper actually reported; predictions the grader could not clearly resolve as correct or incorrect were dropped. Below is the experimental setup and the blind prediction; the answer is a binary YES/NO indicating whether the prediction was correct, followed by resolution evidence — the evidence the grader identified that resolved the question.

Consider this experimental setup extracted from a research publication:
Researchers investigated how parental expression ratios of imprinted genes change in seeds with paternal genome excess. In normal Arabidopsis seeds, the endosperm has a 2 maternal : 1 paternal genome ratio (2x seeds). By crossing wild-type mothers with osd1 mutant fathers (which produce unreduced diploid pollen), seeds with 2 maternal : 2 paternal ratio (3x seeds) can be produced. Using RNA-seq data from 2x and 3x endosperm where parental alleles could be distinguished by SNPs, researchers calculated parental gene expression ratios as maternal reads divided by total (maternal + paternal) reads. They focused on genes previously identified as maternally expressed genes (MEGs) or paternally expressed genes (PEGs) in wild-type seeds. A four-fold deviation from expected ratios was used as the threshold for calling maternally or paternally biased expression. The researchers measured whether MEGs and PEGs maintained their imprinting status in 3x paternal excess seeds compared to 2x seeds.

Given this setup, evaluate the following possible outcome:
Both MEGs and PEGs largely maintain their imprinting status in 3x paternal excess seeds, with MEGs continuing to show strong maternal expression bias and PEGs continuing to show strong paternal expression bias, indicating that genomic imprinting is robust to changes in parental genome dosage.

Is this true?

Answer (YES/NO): YES